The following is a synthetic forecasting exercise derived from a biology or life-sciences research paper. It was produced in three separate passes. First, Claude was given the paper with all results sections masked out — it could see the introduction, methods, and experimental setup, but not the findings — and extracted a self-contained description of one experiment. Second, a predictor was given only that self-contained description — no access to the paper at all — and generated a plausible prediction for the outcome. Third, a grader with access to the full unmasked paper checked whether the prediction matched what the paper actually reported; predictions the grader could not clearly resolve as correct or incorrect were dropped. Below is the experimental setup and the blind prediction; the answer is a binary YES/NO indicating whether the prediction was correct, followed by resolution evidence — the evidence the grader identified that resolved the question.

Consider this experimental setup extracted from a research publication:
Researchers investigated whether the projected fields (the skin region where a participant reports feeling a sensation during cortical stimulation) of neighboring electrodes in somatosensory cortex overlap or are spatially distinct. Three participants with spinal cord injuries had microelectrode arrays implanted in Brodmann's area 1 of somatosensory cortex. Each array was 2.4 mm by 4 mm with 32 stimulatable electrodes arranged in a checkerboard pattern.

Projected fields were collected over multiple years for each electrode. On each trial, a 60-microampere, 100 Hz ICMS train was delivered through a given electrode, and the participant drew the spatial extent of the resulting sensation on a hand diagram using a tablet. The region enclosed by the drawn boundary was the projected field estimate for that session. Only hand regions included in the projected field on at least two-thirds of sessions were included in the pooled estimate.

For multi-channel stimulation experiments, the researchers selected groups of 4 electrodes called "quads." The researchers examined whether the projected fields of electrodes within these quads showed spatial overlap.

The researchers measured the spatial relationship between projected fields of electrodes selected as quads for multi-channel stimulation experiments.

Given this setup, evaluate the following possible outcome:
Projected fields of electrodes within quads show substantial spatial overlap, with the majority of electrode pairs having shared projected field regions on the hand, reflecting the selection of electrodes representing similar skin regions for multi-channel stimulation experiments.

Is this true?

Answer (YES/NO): YES